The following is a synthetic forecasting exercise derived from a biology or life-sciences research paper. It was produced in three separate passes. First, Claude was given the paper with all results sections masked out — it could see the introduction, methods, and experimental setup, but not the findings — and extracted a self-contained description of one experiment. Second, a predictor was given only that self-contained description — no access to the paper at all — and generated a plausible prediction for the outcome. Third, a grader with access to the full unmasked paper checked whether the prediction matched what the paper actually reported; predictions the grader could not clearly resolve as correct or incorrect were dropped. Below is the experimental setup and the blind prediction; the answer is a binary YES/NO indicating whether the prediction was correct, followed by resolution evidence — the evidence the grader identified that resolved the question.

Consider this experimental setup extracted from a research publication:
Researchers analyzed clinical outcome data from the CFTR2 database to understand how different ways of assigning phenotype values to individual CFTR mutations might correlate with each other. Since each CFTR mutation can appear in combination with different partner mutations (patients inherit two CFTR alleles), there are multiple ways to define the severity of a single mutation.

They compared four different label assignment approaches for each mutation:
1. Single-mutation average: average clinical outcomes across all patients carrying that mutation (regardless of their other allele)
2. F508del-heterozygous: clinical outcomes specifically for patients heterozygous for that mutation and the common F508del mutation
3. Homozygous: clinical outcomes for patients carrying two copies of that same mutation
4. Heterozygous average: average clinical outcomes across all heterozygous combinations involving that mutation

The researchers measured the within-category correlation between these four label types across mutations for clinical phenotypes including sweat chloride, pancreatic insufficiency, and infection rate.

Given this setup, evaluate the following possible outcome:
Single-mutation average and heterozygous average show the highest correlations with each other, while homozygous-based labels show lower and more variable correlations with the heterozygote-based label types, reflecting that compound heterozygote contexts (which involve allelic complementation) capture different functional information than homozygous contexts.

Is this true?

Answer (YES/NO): NO